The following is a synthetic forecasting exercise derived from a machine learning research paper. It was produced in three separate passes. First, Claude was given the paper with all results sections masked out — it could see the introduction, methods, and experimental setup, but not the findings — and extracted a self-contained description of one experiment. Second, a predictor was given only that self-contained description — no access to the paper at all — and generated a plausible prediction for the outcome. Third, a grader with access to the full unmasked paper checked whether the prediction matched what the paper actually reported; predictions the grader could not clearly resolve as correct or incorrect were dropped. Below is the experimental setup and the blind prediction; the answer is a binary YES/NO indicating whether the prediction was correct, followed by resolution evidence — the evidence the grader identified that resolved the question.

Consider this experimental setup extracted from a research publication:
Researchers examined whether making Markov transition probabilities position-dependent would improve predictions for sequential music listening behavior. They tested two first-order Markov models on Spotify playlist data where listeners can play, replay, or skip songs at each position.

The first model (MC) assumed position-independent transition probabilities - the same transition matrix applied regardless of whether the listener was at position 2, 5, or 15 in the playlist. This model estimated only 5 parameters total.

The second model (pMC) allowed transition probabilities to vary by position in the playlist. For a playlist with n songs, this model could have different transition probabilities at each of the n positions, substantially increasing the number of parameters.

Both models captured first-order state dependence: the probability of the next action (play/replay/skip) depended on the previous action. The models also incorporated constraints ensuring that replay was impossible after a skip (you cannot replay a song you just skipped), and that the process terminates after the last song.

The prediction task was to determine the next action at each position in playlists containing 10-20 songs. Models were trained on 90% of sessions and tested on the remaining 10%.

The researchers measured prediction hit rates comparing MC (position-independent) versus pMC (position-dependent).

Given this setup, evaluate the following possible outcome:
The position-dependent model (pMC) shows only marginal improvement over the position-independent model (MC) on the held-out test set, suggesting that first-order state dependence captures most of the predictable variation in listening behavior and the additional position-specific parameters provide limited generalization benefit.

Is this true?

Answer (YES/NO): NO